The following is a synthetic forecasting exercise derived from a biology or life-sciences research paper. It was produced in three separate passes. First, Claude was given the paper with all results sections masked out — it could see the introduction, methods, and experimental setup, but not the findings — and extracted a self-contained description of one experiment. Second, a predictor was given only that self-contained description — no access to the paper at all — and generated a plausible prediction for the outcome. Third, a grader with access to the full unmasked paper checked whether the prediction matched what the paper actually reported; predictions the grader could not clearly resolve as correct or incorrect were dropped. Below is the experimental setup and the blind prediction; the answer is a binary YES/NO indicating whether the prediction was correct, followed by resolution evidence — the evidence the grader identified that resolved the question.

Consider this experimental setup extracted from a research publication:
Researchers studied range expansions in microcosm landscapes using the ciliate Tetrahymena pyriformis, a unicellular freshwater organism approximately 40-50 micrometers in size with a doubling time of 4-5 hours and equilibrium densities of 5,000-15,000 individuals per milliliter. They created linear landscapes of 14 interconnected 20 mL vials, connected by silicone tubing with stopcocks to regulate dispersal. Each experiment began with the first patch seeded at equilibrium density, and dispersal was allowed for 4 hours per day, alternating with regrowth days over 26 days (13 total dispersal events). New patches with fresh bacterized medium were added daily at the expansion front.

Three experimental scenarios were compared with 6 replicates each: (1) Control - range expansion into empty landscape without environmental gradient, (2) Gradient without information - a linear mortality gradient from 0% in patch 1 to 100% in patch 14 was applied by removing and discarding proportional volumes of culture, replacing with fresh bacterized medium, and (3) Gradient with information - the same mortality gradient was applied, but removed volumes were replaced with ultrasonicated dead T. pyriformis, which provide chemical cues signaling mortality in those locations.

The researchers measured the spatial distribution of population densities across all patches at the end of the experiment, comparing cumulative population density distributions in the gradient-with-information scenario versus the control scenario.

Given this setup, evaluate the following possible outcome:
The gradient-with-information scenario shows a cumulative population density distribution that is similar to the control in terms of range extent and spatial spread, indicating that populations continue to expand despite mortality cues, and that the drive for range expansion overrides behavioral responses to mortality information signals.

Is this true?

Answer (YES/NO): NO